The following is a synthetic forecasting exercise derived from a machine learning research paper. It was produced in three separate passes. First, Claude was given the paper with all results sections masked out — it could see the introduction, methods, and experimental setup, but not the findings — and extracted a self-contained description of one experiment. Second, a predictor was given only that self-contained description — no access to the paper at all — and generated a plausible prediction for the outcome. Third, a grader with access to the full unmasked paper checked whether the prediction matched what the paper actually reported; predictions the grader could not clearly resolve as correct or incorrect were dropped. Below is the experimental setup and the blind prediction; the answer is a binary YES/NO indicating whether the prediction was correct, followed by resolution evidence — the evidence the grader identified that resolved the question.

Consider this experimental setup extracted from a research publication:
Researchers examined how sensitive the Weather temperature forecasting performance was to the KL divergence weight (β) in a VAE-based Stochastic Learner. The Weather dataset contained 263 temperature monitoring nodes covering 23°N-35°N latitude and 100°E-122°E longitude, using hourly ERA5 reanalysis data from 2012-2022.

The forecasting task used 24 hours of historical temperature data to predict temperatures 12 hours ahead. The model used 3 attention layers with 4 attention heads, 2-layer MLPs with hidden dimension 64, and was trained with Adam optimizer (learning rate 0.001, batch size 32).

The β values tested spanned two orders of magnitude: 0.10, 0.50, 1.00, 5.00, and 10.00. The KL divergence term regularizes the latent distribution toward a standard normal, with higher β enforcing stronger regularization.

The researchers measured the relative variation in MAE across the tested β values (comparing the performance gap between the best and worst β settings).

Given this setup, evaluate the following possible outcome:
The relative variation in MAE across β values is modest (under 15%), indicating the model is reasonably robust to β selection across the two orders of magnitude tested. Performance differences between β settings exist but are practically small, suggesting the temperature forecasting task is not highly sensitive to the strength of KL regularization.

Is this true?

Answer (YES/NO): YES